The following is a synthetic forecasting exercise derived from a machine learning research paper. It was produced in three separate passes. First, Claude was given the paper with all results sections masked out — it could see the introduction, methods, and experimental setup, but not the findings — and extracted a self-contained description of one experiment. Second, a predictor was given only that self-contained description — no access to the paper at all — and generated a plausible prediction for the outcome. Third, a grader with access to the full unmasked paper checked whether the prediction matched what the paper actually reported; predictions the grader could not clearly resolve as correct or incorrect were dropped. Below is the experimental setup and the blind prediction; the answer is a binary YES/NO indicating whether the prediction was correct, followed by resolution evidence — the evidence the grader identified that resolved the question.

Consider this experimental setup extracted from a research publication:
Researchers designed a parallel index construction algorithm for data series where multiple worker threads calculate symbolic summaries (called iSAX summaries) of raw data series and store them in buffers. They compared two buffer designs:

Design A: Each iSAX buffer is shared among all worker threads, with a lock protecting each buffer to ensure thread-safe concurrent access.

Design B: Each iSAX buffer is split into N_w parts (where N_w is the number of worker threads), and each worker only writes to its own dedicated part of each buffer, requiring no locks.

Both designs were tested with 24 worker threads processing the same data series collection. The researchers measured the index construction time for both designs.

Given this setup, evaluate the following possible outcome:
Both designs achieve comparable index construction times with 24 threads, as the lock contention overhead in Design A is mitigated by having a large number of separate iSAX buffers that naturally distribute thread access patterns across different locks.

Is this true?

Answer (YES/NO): NO